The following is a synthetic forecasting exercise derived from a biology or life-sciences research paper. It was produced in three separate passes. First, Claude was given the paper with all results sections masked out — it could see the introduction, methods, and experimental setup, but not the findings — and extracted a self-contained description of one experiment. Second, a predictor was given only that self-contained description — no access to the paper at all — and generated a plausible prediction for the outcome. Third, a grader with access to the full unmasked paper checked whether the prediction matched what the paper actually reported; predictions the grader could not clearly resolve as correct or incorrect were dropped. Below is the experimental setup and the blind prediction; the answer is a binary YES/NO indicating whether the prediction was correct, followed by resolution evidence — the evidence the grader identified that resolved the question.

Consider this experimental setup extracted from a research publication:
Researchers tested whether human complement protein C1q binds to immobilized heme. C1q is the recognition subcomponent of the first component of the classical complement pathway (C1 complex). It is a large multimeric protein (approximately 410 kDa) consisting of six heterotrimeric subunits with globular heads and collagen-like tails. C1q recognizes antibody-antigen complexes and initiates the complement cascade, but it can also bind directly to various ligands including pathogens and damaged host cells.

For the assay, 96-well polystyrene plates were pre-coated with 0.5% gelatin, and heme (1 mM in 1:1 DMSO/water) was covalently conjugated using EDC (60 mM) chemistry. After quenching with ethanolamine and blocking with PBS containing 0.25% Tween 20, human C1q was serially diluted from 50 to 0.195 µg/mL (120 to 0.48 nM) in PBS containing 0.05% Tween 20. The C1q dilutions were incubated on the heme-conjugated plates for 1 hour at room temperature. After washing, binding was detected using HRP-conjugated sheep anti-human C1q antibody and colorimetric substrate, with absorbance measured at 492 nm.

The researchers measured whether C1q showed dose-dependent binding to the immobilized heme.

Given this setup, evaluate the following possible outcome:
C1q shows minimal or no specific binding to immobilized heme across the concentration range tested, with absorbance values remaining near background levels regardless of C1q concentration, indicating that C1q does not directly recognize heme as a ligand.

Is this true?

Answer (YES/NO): NO